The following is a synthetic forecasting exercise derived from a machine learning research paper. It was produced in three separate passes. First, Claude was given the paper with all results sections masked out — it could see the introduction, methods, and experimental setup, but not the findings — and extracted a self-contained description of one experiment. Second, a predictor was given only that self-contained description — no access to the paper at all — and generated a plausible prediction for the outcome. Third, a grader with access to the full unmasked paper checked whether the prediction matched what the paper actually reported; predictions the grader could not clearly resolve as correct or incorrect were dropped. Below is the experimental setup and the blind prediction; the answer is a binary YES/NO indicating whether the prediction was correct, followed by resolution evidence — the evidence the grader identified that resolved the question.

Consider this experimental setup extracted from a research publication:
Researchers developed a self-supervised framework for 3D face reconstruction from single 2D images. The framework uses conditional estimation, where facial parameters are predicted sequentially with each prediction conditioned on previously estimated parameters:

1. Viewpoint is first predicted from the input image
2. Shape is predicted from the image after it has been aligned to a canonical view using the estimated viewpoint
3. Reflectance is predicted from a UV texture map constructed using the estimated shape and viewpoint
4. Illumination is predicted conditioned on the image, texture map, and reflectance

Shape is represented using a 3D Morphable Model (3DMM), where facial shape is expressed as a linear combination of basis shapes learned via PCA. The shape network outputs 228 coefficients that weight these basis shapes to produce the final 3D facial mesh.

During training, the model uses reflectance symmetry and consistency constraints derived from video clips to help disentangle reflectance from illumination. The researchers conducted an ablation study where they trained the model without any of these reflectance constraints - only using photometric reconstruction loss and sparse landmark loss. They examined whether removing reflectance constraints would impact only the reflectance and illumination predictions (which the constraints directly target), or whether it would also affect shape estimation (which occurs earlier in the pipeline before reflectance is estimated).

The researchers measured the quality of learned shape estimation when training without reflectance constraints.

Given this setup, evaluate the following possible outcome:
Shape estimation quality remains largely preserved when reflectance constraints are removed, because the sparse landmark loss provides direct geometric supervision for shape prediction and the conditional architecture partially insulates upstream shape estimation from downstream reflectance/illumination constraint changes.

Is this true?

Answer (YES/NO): NO